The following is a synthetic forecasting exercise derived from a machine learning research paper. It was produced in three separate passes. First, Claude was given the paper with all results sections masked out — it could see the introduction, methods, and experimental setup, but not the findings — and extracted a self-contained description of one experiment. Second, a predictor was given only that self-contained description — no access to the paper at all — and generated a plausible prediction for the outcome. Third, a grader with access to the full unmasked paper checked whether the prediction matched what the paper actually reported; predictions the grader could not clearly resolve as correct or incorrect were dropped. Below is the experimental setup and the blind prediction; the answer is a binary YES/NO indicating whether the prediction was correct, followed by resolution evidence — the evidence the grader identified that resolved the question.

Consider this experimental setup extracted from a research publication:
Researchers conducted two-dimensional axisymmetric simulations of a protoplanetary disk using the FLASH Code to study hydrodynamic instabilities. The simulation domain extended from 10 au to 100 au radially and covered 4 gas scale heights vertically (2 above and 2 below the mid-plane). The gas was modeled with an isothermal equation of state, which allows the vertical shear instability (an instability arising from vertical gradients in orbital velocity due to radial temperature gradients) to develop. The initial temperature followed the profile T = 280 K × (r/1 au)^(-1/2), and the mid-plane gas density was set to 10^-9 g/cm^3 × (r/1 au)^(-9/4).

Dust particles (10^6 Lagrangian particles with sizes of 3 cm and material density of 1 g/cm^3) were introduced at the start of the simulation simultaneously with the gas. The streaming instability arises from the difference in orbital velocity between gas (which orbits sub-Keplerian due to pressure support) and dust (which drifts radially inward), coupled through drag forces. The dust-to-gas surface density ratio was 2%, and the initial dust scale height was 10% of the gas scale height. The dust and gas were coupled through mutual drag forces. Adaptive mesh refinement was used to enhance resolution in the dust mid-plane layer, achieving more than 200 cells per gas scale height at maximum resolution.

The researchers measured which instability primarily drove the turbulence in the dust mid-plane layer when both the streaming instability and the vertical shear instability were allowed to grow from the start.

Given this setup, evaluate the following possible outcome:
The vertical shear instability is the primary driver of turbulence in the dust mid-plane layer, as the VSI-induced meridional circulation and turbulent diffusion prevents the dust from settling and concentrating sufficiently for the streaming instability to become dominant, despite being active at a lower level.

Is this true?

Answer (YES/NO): NO